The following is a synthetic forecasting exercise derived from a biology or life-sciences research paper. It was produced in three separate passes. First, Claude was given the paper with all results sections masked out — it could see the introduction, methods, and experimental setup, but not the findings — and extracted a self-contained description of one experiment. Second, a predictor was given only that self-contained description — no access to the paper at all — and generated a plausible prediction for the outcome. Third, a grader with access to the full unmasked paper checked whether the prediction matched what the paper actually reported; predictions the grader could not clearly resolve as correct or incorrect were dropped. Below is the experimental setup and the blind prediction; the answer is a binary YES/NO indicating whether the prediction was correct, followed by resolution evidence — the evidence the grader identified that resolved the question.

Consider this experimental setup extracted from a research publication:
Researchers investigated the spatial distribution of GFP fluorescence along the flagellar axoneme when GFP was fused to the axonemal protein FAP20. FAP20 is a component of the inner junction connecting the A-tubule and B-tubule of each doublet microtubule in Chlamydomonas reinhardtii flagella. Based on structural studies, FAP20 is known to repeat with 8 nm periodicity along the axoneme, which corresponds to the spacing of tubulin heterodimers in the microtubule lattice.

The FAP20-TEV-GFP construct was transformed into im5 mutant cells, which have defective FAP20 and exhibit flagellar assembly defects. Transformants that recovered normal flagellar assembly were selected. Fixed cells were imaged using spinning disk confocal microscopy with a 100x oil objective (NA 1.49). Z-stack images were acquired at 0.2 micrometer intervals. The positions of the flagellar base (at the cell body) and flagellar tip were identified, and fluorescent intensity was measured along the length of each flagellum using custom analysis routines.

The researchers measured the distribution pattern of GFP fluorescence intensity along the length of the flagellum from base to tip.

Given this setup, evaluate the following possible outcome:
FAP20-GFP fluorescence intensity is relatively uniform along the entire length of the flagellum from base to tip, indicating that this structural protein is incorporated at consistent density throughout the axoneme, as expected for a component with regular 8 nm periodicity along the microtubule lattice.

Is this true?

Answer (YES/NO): YES